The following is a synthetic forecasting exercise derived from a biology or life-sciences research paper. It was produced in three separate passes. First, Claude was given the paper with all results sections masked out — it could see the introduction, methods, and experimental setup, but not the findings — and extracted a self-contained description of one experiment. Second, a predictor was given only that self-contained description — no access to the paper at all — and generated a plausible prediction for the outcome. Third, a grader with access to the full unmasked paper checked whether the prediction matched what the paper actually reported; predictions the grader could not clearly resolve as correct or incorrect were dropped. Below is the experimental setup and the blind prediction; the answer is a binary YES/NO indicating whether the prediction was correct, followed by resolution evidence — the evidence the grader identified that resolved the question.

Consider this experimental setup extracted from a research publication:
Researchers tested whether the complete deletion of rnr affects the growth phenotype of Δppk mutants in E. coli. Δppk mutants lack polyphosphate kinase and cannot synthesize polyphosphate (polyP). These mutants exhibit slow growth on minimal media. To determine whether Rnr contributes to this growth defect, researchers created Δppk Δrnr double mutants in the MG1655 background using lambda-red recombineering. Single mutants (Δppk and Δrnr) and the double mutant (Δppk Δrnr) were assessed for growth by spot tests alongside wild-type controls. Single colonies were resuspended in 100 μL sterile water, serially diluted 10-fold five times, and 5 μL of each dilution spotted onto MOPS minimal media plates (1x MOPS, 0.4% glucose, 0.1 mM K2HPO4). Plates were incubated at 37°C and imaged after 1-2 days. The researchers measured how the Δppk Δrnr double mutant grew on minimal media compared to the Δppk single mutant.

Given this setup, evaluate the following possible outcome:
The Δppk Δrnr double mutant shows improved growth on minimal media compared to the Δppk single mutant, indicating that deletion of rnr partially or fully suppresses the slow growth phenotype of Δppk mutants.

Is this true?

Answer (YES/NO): YES